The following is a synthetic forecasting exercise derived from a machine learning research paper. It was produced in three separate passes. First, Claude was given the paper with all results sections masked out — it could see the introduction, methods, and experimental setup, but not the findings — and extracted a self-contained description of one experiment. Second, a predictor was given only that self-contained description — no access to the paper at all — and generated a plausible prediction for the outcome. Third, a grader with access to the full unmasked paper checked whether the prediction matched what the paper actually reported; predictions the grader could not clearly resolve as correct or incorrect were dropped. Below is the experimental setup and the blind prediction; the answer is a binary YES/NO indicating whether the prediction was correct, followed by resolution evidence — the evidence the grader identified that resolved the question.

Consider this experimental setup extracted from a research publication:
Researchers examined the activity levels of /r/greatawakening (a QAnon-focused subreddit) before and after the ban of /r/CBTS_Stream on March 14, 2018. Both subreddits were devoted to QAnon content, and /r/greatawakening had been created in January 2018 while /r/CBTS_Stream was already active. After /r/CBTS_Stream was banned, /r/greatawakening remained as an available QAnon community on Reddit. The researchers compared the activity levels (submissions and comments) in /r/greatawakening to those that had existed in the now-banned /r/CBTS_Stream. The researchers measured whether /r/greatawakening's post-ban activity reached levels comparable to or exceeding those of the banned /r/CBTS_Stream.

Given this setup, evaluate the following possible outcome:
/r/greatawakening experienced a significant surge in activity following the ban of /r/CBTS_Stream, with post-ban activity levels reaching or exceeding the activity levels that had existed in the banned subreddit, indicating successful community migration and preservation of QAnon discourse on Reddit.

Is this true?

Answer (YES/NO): YES